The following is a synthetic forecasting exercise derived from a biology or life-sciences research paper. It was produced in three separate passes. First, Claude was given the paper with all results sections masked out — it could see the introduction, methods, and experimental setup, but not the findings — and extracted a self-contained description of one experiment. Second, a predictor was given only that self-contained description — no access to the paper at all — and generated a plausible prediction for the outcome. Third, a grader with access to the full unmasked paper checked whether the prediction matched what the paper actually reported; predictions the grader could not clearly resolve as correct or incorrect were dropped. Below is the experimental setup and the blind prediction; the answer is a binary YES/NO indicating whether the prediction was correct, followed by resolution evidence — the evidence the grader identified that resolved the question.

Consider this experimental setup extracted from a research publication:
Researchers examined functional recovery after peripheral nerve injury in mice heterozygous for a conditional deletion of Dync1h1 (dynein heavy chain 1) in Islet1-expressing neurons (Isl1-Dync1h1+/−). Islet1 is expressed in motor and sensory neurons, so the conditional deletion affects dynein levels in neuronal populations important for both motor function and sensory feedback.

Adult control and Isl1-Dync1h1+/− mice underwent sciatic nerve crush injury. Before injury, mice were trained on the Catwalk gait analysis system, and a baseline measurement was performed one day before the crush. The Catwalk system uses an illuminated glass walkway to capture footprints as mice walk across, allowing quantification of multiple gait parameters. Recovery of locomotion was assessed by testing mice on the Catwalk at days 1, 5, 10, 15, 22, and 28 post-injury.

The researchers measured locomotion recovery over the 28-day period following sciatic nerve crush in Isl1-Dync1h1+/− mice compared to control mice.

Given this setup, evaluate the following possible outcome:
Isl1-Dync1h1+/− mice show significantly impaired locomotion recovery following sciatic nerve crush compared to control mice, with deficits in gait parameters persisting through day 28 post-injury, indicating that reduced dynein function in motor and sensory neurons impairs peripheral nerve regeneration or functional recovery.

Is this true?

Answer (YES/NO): NO